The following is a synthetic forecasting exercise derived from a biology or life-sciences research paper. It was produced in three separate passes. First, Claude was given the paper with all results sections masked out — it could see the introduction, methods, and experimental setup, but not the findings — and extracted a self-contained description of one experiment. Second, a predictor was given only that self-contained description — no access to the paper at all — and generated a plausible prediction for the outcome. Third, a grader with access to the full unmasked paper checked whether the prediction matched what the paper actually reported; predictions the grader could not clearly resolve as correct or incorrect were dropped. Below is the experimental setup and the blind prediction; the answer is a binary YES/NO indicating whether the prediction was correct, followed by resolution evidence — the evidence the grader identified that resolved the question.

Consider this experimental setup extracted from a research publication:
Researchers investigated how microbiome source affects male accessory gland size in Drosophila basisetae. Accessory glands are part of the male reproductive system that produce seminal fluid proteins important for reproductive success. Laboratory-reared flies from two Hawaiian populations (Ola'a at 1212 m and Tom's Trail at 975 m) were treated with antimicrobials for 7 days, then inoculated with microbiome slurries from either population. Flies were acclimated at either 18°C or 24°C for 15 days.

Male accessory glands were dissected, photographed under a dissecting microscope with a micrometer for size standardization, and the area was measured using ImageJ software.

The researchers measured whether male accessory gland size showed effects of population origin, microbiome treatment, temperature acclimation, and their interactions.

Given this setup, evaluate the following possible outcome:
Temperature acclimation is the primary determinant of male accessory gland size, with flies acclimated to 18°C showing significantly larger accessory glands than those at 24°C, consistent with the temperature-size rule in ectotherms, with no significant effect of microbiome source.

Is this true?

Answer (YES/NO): NO